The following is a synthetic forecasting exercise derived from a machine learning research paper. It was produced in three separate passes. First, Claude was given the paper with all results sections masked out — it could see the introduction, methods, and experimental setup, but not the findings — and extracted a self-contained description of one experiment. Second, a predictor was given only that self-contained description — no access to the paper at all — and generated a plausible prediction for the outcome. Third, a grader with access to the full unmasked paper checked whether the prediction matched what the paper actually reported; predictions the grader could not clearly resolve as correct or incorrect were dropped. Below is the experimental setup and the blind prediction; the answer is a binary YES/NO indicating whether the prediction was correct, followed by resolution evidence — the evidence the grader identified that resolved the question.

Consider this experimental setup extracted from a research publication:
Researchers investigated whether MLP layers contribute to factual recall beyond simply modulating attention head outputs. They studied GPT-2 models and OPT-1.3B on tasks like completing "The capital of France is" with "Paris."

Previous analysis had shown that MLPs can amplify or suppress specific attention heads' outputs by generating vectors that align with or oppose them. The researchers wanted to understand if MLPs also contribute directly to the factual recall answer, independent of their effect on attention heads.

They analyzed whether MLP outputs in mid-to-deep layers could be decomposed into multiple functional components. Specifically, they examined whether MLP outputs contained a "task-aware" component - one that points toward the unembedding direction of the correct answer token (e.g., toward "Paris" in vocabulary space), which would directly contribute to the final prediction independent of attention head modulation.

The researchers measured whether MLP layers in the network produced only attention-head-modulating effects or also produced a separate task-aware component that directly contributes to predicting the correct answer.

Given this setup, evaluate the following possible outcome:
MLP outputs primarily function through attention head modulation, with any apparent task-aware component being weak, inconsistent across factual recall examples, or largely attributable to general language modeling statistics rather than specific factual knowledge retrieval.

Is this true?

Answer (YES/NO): NO